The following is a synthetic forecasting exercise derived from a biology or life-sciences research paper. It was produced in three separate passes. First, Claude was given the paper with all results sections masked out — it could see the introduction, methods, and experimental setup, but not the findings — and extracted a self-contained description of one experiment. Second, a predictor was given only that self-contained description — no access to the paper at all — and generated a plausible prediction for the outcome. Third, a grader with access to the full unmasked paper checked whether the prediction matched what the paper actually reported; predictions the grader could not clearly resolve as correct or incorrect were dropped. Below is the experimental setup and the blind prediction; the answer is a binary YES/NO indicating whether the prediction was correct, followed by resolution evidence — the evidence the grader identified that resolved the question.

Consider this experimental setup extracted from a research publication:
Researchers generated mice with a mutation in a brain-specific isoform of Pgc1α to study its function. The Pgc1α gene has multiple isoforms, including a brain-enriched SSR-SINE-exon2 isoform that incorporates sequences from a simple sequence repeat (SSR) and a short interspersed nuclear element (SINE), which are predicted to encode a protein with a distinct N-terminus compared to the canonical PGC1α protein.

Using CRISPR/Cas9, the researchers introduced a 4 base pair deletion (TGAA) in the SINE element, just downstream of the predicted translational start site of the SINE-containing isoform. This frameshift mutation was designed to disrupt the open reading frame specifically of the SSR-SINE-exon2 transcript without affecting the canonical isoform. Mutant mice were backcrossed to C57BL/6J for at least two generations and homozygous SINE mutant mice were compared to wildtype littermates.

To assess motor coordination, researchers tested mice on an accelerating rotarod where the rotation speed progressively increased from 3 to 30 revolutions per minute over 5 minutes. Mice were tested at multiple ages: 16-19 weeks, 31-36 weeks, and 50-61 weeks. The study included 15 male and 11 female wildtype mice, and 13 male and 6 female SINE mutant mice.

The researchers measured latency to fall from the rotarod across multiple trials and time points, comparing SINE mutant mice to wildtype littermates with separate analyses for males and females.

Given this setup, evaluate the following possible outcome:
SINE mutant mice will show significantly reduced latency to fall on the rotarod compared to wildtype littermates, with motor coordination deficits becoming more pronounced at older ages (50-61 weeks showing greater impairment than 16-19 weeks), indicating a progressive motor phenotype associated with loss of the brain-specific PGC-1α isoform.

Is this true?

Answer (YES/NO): NO